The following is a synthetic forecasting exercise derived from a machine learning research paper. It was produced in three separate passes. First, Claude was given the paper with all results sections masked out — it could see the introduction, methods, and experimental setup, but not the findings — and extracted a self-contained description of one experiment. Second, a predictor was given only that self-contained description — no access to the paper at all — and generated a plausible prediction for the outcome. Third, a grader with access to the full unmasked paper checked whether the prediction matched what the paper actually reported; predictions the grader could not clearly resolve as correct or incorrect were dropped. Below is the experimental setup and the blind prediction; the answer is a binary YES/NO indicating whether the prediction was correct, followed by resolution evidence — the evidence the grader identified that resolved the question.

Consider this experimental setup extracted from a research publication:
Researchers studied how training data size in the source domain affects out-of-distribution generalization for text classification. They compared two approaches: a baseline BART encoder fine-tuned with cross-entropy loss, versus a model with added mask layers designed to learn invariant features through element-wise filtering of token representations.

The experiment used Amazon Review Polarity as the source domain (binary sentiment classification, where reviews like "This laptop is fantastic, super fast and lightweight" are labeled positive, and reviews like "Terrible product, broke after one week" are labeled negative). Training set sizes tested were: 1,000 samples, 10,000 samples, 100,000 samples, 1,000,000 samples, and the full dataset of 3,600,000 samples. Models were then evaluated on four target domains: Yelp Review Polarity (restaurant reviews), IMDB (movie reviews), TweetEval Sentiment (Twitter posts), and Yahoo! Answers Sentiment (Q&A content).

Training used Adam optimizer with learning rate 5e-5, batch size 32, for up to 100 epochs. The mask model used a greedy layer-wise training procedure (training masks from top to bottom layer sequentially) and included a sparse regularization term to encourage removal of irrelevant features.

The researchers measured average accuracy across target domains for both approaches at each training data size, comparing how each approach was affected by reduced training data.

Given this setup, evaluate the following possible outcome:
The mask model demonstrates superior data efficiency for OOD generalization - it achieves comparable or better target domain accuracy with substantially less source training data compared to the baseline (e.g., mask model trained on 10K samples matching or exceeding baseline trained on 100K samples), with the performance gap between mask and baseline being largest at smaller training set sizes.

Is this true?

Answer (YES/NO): YES